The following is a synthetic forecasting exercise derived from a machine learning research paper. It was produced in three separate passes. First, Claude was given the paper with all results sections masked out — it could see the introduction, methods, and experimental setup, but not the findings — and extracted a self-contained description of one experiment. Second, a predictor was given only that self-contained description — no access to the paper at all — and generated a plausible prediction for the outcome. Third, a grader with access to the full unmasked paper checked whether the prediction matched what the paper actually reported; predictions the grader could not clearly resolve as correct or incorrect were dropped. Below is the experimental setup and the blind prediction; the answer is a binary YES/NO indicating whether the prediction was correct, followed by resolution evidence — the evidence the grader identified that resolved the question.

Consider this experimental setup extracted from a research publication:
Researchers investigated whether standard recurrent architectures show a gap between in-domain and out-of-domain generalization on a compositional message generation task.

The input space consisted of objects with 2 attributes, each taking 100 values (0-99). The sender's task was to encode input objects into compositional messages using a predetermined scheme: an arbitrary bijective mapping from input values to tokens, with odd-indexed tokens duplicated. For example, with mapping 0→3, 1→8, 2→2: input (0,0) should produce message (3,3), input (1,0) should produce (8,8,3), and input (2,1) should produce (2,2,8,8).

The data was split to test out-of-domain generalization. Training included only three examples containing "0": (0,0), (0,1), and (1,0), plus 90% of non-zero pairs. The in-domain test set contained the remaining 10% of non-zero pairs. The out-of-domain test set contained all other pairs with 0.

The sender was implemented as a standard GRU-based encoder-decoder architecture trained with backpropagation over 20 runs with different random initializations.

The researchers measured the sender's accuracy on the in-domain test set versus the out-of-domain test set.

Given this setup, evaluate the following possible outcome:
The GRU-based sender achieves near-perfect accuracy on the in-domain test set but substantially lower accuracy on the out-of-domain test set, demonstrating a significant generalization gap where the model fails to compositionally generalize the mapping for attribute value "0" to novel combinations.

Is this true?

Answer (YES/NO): YES